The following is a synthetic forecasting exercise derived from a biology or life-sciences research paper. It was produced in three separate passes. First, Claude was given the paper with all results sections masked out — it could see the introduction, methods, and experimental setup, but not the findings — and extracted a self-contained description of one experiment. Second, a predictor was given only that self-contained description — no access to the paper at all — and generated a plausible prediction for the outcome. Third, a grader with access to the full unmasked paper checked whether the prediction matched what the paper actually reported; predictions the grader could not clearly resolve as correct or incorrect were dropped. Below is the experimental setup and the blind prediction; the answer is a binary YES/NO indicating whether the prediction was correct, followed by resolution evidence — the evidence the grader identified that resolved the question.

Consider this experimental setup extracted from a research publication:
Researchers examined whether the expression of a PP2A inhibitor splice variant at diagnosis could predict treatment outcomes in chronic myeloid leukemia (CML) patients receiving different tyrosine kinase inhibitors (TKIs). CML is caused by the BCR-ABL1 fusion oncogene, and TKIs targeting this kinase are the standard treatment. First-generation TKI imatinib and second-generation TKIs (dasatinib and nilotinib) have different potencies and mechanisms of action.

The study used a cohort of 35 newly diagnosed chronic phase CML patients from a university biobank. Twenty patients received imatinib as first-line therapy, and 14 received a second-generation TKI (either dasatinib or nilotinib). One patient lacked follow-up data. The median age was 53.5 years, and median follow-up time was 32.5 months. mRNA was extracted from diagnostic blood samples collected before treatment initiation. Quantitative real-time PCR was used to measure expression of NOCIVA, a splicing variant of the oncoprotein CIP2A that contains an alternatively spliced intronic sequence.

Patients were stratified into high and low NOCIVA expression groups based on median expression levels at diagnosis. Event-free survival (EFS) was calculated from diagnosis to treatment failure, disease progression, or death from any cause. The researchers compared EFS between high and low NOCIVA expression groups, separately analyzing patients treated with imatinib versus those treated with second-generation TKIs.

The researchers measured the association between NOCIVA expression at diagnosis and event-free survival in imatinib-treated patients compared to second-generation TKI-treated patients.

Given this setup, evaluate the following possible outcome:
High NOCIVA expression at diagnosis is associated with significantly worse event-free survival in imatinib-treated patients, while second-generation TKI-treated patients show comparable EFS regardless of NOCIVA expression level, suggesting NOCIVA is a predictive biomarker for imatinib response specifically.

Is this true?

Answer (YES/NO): YES